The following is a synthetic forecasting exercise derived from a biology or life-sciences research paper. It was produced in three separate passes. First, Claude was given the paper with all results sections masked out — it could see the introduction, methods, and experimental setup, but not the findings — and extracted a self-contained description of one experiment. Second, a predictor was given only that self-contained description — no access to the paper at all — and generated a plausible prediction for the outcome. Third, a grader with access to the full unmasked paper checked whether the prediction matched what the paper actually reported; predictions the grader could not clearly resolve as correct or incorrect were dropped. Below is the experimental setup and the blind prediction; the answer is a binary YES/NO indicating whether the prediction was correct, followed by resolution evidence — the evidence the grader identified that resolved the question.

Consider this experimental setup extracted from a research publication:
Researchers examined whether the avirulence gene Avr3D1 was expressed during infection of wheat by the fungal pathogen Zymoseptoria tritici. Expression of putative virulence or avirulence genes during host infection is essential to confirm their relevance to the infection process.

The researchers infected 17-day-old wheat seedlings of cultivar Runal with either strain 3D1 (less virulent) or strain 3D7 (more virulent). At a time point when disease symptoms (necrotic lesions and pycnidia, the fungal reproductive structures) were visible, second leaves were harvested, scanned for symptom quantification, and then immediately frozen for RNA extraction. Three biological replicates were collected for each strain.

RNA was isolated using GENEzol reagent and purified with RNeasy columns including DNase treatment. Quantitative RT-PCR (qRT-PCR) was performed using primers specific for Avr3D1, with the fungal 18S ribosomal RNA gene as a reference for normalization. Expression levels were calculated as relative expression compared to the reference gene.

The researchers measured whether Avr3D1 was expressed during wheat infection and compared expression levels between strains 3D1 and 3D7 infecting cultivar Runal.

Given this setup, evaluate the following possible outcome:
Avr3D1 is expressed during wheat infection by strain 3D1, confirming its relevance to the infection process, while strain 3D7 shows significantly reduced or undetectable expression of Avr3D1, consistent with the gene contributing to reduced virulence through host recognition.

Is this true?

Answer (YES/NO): NO